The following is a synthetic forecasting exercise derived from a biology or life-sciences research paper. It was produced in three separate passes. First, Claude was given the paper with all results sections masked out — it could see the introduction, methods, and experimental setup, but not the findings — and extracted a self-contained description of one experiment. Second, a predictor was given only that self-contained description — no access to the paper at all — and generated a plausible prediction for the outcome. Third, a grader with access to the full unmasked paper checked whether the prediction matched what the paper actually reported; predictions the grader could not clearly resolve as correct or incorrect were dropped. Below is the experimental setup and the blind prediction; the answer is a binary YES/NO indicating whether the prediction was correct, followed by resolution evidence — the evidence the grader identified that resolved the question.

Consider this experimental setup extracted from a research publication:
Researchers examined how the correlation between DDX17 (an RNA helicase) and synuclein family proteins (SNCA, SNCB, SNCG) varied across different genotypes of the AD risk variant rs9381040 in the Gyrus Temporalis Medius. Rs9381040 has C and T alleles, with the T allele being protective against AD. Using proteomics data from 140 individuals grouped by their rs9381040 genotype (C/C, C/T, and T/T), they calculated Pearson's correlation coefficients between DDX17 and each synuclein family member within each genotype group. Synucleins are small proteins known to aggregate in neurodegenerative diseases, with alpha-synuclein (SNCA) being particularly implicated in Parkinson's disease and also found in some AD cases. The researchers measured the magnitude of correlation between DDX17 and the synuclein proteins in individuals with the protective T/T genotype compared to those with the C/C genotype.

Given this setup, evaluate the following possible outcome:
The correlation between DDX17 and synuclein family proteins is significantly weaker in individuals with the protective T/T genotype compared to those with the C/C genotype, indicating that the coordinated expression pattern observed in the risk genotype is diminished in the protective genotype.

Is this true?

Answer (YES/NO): NO